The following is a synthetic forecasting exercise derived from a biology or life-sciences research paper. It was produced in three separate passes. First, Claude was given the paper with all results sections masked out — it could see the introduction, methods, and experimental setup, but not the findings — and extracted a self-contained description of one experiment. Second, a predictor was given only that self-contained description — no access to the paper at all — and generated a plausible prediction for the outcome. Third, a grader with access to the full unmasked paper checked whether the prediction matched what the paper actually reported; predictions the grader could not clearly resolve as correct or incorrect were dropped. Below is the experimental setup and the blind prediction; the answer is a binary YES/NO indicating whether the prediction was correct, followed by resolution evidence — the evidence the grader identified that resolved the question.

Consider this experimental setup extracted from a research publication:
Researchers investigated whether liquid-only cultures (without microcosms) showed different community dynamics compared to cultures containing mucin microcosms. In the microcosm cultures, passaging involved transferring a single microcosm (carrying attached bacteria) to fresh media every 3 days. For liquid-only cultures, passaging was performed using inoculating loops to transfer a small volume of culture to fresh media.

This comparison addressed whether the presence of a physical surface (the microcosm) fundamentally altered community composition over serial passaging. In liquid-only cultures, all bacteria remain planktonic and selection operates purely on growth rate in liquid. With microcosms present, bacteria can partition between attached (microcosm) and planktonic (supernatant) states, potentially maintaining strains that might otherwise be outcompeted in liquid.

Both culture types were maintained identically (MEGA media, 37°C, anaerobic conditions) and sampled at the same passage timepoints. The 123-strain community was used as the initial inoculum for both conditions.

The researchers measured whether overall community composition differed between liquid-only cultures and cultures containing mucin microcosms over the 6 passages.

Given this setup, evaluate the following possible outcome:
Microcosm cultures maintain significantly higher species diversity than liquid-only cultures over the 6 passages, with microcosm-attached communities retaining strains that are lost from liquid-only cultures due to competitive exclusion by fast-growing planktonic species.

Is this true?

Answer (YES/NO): YES